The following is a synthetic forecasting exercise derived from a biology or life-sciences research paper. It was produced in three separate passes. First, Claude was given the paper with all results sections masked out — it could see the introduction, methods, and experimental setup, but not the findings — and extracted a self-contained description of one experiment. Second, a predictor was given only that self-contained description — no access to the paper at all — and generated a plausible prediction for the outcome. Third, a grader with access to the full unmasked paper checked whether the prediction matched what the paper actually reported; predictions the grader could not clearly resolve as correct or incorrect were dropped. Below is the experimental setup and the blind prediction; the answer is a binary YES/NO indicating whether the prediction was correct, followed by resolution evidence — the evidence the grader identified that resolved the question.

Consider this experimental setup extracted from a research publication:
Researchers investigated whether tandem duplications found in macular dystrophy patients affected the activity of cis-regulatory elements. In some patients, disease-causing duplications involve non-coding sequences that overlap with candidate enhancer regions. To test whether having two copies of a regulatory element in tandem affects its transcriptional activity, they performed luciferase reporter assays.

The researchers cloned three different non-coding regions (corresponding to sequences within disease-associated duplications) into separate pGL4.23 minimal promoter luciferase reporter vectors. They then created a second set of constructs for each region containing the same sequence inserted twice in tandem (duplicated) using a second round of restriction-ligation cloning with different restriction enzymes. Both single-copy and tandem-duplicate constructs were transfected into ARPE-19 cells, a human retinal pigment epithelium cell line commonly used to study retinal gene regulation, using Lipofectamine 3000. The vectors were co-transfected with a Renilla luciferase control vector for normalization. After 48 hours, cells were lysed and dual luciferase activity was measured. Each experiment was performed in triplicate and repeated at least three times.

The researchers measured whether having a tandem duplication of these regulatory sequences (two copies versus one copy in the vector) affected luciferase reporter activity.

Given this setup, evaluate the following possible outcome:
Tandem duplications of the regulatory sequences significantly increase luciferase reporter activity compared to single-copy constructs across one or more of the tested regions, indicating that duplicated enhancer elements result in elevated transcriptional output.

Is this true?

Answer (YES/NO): NO